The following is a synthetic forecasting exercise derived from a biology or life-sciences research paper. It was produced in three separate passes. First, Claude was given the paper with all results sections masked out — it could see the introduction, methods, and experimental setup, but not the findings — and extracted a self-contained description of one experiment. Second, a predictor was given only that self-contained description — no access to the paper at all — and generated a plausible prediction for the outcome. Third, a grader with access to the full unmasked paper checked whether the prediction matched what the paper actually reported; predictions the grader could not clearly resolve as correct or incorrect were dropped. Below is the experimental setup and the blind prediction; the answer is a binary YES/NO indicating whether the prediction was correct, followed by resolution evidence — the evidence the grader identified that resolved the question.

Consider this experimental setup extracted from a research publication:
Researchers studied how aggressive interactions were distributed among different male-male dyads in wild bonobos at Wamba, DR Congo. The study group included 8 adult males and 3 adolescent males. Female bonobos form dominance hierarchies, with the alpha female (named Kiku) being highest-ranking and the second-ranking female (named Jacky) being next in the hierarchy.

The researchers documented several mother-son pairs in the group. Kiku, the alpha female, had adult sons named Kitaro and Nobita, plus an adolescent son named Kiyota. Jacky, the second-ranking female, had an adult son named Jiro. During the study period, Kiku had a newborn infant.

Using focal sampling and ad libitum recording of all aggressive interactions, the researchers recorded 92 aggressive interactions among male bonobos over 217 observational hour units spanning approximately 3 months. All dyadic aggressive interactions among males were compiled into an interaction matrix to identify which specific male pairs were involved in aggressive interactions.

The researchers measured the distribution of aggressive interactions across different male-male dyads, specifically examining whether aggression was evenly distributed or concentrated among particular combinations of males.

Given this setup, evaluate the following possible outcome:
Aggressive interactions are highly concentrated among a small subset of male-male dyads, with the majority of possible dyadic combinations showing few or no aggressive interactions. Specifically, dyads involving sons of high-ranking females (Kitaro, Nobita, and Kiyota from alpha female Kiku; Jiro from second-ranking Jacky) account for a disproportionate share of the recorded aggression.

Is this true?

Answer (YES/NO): YES